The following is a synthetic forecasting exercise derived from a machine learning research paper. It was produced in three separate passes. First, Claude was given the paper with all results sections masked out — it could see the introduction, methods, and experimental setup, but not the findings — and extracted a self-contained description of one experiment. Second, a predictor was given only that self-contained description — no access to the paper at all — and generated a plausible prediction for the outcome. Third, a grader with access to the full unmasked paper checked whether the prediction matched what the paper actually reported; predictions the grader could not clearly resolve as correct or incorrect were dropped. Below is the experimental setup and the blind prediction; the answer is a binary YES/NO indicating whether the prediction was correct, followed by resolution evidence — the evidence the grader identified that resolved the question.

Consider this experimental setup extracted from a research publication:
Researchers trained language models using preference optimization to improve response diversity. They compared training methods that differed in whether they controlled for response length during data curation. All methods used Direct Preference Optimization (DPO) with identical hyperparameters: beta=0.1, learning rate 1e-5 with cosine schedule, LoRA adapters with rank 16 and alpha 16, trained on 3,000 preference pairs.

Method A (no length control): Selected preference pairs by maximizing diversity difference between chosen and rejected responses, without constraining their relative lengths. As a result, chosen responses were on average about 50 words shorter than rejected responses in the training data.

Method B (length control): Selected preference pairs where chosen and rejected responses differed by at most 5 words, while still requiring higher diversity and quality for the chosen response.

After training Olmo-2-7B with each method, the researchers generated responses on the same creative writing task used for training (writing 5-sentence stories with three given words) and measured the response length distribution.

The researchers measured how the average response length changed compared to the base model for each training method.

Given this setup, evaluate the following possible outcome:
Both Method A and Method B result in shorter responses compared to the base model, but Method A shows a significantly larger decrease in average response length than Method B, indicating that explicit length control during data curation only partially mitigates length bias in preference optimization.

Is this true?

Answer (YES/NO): NO